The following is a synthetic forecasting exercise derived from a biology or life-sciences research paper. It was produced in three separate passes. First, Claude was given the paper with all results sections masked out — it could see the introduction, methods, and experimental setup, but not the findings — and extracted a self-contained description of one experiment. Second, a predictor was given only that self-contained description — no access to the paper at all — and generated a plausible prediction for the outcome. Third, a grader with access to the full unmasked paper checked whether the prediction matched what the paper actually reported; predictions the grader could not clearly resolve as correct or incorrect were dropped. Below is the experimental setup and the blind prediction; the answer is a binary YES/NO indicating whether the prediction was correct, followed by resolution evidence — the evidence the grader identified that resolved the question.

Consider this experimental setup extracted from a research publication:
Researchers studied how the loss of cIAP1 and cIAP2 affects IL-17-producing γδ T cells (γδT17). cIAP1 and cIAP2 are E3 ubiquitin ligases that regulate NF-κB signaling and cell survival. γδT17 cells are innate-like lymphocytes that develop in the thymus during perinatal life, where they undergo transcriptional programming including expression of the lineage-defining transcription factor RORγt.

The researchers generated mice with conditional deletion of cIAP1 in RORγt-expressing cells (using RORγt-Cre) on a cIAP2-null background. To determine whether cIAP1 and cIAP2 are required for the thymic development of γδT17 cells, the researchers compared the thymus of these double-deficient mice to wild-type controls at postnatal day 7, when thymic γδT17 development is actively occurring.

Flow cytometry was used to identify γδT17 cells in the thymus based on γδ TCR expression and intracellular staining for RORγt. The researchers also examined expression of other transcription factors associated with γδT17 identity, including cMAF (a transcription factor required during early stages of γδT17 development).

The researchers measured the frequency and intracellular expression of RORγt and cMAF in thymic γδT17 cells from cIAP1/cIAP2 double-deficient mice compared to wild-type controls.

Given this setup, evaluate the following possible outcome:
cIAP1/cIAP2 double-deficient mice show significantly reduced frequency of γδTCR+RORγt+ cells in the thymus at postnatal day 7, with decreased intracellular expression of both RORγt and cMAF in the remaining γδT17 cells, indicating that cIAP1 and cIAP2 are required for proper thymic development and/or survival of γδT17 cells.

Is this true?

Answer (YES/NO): NO